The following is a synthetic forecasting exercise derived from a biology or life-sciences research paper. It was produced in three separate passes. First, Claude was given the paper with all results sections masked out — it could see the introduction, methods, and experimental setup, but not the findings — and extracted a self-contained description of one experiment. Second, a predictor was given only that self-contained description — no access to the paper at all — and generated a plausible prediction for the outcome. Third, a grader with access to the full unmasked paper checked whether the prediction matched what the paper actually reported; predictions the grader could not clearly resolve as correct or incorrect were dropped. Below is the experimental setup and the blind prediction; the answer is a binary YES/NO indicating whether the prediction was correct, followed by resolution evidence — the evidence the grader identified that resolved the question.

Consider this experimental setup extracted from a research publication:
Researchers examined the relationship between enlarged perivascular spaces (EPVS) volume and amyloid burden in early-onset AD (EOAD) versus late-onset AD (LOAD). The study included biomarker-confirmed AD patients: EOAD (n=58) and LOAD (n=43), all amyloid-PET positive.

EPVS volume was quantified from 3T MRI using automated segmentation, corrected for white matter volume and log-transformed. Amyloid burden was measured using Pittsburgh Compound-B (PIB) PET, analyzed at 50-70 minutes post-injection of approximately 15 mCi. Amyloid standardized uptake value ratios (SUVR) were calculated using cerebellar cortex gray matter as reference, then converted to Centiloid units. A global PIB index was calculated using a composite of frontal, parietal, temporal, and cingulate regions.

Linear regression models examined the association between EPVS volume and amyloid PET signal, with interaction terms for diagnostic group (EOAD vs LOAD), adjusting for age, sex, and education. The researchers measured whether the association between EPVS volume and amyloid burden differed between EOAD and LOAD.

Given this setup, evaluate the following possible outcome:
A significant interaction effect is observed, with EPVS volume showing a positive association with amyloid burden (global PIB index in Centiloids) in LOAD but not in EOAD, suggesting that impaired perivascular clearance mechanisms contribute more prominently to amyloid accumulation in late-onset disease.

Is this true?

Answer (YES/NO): NO